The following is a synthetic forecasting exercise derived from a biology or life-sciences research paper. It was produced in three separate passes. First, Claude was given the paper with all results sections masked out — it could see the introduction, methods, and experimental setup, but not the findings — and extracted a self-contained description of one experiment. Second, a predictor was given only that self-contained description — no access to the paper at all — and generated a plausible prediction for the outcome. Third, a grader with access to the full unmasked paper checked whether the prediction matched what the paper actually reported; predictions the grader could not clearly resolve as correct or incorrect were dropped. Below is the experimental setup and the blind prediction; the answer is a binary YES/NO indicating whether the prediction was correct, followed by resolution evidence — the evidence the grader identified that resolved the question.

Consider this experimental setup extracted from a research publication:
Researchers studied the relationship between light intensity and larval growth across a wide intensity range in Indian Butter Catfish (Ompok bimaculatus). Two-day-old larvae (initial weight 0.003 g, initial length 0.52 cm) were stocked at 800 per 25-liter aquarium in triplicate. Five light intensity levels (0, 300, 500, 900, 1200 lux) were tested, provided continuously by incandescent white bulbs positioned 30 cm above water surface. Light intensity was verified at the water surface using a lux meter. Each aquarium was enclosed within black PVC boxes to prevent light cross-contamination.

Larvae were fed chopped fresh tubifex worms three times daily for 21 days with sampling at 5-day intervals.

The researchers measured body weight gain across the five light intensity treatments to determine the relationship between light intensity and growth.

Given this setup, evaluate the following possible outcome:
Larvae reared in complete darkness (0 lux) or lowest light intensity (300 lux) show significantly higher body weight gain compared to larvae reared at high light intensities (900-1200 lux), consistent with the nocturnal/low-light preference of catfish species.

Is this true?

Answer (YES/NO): NO